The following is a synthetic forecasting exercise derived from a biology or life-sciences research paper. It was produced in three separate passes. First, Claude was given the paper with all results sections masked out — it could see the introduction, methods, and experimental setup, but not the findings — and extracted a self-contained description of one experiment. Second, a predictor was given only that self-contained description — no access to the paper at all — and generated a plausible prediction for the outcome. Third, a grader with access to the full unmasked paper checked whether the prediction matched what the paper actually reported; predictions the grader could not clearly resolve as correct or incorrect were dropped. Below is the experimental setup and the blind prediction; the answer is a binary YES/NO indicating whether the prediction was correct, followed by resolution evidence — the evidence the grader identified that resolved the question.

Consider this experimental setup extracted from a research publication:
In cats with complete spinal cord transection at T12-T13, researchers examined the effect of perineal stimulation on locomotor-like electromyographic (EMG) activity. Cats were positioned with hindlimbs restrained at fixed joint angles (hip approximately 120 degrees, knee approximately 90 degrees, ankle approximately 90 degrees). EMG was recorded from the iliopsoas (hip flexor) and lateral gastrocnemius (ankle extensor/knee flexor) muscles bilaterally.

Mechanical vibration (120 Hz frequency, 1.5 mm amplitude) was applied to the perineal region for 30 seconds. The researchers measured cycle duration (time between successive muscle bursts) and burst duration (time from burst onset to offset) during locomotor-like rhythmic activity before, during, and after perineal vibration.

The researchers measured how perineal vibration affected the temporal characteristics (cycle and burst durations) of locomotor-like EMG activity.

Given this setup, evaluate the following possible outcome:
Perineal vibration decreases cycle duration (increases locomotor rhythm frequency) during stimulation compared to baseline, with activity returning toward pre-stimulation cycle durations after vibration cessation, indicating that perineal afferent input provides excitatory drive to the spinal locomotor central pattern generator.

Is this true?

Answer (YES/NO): YES